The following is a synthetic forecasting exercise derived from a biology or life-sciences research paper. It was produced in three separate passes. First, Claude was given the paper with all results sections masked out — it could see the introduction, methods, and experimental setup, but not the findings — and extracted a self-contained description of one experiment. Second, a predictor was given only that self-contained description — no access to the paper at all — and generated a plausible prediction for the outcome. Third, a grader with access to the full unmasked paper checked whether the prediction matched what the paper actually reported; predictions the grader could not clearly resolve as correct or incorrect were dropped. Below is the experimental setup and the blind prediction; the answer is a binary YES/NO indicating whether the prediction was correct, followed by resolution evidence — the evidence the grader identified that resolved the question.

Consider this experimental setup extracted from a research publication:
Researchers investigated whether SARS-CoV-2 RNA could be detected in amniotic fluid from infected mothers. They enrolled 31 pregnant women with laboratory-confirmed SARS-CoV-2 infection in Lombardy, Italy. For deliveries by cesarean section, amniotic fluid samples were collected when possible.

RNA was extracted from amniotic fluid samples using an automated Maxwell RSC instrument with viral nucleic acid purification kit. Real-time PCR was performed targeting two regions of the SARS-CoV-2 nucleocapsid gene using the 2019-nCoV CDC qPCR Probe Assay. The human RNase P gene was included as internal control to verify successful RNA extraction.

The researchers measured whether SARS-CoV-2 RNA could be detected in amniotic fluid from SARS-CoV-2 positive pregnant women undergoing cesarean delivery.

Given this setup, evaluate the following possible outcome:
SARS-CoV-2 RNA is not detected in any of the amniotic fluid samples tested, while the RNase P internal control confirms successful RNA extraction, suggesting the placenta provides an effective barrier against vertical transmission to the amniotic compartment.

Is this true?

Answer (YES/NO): YES